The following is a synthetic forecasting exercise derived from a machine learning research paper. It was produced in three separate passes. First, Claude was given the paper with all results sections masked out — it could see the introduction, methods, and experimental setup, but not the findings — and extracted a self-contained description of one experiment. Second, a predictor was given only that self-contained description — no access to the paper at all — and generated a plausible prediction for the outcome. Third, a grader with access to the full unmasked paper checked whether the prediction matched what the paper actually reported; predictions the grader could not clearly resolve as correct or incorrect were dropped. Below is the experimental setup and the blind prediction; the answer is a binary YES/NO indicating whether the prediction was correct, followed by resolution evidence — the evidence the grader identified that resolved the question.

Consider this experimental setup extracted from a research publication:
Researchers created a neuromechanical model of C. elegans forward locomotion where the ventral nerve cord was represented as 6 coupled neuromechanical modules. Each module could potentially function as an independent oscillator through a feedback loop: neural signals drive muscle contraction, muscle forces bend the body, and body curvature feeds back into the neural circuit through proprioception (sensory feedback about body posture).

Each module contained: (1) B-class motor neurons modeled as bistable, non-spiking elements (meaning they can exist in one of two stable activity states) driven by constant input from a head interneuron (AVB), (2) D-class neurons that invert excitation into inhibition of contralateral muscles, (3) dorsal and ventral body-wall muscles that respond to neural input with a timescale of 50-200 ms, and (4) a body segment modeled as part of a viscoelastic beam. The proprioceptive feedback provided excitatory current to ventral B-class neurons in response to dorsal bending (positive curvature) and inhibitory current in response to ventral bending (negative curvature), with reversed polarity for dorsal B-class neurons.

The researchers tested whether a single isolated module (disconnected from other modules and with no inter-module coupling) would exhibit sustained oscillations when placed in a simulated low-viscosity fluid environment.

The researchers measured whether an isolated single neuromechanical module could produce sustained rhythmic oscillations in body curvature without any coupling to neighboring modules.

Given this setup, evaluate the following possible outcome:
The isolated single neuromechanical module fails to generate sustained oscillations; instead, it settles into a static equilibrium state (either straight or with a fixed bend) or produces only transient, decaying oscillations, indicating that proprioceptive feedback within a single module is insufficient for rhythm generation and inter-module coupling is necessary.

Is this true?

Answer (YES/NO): NO